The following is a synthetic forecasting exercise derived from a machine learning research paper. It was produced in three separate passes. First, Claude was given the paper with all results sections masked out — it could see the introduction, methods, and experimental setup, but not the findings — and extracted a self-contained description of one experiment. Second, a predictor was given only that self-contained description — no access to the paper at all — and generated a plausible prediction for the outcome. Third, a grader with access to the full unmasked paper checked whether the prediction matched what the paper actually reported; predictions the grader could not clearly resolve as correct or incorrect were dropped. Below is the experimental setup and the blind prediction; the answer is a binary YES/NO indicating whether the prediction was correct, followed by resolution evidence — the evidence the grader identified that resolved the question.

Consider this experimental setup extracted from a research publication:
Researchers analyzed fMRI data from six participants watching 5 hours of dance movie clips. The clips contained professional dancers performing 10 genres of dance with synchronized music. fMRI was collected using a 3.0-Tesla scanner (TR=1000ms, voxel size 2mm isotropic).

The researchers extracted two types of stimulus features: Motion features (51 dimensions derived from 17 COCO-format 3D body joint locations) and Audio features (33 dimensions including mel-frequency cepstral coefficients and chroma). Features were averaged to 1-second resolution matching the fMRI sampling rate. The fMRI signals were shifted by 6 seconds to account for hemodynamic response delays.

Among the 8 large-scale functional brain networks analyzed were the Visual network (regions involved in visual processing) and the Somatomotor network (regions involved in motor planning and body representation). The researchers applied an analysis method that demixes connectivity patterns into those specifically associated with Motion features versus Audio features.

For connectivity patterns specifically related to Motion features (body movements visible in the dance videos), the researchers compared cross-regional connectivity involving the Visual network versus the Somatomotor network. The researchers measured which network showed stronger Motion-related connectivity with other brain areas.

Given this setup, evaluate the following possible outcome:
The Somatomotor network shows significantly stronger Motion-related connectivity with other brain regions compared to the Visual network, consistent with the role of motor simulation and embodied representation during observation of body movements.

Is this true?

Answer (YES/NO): NO